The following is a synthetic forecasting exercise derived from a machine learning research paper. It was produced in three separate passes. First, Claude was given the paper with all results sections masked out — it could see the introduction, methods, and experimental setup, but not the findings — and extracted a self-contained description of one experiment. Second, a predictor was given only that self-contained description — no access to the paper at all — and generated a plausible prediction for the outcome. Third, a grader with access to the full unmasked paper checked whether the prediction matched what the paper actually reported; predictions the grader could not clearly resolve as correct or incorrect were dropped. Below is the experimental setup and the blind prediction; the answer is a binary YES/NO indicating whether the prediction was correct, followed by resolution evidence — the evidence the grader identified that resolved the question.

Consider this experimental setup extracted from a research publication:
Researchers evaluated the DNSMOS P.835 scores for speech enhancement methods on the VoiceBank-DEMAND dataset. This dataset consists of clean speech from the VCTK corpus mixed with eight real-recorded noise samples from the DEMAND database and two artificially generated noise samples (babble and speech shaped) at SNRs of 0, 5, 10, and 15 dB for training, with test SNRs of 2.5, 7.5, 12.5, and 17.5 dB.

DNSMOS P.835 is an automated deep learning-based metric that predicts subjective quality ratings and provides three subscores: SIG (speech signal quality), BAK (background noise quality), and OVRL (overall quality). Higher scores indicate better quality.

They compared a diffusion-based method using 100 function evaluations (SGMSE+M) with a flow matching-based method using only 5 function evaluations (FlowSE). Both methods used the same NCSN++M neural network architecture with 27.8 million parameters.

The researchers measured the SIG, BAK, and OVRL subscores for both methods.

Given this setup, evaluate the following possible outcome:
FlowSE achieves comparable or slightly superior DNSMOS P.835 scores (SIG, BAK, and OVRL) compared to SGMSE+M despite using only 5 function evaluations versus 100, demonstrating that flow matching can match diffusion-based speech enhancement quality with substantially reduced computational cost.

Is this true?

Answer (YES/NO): YES